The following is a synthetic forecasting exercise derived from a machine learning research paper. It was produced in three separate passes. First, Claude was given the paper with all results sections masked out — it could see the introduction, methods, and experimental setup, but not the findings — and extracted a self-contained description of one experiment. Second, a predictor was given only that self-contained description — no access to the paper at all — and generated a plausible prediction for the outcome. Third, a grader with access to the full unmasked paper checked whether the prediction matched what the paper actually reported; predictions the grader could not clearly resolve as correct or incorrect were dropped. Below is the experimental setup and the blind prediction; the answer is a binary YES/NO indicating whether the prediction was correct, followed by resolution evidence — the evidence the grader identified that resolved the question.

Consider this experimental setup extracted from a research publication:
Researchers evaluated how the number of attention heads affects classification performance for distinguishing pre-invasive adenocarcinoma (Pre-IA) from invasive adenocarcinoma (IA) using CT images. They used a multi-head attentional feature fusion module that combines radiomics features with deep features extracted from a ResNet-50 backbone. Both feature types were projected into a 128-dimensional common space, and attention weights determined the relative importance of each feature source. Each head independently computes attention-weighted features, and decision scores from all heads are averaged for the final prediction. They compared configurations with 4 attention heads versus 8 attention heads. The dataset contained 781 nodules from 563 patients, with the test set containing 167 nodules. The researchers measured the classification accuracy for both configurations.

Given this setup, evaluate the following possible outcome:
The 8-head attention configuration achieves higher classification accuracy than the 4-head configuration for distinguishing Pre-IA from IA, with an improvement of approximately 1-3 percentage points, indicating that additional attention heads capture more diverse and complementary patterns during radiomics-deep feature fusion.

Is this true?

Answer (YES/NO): NO